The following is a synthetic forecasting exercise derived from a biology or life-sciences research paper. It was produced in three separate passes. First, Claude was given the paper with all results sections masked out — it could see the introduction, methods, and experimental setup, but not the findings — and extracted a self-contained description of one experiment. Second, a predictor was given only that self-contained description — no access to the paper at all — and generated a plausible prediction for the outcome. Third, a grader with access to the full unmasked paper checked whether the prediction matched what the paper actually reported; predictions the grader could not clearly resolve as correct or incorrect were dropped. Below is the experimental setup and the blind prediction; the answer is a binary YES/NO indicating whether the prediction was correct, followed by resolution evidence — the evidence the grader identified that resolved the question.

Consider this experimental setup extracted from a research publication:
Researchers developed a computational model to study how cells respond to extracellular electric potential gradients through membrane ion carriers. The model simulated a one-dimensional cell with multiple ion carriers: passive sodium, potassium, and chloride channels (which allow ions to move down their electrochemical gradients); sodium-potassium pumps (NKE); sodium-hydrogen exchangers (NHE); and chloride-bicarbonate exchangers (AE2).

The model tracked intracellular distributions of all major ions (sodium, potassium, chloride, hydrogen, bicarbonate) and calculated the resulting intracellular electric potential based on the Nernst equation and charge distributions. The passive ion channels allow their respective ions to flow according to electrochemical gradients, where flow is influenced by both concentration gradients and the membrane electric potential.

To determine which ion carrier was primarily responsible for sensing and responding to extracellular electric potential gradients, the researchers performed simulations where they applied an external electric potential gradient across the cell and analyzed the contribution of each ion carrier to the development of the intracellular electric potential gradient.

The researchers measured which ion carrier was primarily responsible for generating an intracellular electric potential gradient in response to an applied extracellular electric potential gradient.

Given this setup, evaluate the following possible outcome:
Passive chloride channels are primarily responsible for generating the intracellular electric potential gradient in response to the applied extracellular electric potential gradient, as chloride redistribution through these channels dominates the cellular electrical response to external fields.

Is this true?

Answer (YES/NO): NO